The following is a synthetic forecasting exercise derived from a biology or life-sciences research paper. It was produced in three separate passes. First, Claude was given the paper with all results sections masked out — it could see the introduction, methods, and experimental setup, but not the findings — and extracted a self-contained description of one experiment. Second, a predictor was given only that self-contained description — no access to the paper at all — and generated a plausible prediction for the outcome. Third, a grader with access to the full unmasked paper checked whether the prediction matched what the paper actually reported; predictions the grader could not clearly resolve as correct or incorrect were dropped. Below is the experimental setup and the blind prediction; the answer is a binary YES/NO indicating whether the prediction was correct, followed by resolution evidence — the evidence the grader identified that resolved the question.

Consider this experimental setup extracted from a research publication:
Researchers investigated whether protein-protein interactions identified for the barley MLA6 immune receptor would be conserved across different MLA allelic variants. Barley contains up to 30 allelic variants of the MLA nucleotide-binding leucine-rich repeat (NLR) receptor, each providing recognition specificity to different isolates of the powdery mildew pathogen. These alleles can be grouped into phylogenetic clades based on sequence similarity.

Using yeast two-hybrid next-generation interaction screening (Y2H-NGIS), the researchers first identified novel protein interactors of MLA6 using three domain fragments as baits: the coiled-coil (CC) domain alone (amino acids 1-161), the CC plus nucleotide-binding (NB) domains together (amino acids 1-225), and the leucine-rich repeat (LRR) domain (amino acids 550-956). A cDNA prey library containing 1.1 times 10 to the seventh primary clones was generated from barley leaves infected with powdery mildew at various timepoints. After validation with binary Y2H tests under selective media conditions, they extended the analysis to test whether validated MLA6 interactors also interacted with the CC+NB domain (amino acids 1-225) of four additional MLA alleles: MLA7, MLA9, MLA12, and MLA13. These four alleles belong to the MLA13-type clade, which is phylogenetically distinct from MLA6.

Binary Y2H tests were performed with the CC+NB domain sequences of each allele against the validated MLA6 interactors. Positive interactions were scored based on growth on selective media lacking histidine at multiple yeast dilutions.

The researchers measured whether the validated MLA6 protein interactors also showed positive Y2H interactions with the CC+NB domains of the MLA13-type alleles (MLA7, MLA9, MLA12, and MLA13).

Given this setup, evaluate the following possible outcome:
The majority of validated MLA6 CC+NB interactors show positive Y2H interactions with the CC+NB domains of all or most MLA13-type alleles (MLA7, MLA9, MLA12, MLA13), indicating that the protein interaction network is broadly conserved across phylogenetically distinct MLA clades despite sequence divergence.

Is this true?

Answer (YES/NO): YES